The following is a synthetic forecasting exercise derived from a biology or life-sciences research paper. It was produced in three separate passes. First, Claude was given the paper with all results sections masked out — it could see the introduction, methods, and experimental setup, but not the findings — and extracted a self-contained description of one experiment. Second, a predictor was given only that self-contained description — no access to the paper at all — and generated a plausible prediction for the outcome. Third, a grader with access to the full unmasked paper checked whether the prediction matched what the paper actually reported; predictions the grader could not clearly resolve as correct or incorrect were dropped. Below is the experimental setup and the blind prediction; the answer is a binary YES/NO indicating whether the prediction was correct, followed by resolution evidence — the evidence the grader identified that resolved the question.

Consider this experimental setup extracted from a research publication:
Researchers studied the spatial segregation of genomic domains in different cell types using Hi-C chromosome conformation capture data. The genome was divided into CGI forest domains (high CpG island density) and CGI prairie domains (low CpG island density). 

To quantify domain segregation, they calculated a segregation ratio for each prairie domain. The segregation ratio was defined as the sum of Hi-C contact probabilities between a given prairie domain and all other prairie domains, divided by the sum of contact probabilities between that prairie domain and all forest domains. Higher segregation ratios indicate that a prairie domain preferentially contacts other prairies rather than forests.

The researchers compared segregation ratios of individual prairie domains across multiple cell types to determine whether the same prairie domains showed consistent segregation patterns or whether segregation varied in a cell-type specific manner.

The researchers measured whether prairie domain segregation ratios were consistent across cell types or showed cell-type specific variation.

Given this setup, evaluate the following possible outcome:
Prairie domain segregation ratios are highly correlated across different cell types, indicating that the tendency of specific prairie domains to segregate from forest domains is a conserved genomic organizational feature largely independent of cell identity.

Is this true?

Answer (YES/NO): NO